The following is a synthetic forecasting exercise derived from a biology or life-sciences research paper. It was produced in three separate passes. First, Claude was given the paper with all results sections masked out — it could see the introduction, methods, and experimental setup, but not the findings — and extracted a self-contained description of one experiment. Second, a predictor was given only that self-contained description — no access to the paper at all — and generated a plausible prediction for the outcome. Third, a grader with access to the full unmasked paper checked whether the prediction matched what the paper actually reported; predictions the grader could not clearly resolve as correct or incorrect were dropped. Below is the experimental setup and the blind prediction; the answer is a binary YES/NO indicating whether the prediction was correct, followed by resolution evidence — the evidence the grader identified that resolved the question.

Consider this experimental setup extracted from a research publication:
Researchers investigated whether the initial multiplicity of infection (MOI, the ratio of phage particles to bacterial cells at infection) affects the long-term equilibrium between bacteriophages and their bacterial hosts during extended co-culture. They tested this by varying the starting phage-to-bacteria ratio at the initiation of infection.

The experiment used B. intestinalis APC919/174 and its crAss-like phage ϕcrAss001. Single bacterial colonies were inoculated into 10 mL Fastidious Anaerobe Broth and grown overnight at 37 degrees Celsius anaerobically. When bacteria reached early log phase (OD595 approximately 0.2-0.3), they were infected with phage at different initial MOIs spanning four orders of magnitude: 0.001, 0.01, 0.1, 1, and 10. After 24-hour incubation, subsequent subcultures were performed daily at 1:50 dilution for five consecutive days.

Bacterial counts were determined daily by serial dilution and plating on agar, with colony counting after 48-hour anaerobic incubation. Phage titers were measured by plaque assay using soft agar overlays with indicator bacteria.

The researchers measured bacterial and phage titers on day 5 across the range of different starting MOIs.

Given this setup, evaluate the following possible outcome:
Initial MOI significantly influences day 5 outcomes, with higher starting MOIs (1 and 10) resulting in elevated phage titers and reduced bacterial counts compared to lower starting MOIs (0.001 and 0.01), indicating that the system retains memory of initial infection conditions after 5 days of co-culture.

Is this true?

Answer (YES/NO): NO